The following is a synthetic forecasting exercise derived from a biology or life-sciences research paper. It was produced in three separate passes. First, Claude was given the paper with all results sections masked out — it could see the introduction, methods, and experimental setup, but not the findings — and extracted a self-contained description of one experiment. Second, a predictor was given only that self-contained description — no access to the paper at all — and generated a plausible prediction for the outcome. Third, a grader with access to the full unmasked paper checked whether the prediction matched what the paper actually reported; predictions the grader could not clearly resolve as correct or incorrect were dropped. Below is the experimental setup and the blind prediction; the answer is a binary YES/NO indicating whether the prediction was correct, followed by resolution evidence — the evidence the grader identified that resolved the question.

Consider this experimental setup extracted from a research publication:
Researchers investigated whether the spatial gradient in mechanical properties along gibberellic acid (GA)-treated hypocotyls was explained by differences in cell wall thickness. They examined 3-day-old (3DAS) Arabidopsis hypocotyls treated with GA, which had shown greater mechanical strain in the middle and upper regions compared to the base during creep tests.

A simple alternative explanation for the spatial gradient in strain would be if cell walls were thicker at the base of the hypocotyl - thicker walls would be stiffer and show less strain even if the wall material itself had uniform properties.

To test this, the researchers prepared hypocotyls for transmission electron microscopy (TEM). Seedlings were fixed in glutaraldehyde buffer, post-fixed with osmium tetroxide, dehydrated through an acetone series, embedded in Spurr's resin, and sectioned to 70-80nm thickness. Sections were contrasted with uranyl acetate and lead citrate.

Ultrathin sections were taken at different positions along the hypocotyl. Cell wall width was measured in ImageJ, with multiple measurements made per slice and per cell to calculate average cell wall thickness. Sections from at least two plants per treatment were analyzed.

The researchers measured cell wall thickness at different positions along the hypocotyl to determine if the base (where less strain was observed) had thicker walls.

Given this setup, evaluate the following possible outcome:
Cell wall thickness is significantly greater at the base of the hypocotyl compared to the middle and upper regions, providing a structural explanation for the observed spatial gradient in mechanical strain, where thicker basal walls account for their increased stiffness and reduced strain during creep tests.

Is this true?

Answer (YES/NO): NO